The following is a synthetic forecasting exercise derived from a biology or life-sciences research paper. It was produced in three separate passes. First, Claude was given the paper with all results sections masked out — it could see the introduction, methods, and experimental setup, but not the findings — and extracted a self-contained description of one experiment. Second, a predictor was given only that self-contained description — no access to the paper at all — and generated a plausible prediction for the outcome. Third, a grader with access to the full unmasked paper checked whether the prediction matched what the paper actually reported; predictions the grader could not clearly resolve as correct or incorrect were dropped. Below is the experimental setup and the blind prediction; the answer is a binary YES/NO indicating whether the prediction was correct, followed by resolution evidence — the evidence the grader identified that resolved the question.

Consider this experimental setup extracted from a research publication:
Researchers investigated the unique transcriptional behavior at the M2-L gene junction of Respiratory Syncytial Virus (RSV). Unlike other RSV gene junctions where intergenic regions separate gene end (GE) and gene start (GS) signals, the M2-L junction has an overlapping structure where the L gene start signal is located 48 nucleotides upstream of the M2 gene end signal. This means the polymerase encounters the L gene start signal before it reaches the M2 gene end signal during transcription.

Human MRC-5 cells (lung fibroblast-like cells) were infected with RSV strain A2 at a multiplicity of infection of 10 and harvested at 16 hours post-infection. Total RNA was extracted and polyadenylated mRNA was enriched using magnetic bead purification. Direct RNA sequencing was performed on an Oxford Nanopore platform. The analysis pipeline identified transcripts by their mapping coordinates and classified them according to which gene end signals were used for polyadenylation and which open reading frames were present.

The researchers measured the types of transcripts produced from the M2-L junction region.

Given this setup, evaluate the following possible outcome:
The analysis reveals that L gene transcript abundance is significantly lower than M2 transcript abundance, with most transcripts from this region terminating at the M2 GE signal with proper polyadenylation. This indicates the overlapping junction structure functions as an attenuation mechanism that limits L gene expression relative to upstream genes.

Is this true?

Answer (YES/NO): NO